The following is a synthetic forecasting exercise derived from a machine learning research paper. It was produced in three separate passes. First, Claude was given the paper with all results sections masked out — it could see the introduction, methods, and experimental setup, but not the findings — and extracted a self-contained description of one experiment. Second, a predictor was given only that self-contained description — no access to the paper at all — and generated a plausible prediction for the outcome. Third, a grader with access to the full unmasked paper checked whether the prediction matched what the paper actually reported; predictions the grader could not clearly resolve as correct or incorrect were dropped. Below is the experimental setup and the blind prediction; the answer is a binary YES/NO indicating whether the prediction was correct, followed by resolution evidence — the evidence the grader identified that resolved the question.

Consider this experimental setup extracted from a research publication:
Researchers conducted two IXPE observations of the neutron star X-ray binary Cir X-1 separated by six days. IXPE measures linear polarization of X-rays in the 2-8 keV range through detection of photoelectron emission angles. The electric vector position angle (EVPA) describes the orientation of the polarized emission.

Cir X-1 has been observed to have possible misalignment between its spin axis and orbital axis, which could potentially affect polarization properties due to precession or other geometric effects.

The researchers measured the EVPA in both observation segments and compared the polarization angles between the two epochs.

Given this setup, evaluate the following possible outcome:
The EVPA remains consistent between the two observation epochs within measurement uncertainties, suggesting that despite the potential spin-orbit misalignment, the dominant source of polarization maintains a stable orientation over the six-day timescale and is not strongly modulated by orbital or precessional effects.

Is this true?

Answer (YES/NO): NO